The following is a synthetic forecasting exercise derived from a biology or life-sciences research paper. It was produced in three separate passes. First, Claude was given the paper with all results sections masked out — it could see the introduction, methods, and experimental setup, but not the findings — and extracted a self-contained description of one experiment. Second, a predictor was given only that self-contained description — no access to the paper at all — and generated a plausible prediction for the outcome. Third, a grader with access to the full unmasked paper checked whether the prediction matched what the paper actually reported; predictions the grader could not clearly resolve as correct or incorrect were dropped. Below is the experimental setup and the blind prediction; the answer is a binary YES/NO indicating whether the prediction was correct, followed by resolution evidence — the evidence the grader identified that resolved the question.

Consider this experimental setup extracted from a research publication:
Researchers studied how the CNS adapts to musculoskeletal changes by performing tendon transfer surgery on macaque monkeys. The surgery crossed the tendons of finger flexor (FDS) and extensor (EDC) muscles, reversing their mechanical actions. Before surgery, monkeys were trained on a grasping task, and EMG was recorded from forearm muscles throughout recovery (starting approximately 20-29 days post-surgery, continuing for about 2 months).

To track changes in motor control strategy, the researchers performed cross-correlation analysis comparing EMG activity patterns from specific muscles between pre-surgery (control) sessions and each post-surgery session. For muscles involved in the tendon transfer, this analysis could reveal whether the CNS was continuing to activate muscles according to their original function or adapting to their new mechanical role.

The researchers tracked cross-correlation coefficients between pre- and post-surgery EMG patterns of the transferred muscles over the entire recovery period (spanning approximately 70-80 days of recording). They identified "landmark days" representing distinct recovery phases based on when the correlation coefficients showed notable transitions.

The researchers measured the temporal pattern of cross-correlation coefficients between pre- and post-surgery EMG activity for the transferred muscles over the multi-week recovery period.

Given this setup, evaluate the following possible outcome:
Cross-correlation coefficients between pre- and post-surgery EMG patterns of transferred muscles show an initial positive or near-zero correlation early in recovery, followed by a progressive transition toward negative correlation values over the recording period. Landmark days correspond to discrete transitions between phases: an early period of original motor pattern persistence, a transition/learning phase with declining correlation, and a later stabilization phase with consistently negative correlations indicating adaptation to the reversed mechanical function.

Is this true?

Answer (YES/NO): NO